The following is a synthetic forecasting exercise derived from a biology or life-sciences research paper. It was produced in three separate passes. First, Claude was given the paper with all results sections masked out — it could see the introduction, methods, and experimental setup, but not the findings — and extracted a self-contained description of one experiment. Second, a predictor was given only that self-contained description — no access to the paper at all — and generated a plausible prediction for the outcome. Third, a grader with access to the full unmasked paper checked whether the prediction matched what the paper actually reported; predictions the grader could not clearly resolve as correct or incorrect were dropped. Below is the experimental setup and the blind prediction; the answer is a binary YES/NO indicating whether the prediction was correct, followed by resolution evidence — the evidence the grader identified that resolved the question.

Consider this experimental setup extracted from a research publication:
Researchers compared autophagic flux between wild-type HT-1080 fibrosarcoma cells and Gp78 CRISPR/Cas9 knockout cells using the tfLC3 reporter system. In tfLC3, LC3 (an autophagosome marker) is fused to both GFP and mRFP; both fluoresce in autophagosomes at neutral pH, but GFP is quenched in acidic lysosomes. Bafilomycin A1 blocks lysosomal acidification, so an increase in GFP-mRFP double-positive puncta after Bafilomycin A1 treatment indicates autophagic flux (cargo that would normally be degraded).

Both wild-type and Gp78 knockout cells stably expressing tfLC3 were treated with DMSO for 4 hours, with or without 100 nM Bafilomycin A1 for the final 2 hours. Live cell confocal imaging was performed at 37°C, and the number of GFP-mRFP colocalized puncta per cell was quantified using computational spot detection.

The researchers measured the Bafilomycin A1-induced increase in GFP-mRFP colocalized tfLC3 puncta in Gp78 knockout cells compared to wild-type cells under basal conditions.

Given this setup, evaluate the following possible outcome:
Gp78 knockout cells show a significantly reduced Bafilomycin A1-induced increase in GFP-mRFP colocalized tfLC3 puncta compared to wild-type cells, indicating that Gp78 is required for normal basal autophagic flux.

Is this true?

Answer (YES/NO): YES